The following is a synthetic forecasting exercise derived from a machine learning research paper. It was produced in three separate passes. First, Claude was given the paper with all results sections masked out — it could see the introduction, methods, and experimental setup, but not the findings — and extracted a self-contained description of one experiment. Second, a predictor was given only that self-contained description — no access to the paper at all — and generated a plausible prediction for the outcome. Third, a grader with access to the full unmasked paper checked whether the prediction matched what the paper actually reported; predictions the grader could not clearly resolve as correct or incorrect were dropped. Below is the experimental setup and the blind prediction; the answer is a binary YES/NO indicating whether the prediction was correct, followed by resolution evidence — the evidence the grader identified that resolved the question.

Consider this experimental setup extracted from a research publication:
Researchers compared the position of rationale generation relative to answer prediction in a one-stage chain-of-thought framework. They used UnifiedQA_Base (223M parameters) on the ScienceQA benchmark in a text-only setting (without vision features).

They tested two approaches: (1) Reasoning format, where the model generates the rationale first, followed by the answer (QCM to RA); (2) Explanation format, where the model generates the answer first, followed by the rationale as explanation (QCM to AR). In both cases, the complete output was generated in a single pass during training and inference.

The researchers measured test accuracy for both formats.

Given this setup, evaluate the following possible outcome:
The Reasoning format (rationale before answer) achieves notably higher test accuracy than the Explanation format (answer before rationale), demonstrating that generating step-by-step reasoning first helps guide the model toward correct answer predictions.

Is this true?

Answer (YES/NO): NO